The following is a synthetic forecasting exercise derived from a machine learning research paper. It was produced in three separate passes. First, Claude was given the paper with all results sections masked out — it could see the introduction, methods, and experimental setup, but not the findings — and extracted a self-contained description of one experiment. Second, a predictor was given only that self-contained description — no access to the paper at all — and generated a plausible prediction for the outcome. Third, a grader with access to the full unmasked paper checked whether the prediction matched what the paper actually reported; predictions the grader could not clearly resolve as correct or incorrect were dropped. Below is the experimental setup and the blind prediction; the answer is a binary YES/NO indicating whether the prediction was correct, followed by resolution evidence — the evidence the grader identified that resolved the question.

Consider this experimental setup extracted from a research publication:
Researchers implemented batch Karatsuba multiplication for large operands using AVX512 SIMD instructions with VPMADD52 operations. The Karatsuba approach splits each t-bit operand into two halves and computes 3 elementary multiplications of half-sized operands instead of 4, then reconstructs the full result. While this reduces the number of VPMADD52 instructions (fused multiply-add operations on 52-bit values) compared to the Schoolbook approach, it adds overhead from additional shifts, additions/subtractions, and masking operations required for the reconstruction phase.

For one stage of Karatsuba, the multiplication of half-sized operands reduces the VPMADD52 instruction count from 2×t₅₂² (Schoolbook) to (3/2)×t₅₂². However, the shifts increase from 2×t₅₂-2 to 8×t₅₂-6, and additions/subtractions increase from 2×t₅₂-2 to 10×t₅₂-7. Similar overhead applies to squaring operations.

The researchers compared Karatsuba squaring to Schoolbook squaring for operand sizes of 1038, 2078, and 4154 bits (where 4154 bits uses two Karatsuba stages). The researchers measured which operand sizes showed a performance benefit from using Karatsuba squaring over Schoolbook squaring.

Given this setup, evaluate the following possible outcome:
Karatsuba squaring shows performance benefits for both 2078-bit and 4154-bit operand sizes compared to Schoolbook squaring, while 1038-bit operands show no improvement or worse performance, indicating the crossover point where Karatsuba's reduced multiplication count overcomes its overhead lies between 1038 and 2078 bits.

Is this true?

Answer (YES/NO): NO